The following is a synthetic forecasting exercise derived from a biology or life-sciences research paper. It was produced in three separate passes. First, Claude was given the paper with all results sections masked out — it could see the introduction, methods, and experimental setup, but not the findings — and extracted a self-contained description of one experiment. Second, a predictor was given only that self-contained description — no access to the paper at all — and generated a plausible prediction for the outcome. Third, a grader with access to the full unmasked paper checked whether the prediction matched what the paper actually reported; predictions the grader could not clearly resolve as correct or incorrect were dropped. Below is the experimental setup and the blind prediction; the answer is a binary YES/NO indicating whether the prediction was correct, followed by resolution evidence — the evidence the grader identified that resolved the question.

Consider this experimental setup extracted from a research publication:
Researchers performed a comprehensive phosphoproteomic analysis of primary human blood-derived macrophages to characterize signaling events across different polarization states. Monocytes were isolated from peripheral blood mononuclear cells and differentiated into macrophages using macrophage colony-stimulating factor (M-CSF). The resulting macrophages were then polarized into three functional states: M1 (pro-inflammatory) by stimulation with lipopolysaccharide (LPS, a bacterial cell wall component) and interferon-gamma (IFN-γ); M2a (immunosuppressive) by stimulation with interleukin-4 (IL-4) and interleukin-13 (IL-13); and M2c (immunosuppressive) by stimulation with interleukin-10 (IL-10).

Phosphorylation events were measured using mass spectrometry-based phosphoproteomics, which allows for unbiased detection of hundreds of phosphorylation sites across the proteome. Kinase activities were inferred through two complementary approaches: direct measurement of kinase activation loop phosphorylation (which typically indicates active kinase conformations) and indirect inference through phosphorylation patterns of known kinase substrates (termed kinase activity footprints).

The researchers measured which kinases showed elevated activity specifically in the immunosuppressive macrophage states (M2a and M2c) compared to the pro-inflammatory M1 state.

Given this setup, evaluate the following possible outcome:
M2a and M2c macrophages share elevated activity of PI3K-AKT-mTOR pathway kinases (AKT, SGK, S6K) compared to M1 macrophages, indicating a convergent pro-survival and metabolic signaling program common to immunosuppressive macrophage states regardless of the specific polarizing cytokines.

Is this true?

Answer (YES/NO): NO